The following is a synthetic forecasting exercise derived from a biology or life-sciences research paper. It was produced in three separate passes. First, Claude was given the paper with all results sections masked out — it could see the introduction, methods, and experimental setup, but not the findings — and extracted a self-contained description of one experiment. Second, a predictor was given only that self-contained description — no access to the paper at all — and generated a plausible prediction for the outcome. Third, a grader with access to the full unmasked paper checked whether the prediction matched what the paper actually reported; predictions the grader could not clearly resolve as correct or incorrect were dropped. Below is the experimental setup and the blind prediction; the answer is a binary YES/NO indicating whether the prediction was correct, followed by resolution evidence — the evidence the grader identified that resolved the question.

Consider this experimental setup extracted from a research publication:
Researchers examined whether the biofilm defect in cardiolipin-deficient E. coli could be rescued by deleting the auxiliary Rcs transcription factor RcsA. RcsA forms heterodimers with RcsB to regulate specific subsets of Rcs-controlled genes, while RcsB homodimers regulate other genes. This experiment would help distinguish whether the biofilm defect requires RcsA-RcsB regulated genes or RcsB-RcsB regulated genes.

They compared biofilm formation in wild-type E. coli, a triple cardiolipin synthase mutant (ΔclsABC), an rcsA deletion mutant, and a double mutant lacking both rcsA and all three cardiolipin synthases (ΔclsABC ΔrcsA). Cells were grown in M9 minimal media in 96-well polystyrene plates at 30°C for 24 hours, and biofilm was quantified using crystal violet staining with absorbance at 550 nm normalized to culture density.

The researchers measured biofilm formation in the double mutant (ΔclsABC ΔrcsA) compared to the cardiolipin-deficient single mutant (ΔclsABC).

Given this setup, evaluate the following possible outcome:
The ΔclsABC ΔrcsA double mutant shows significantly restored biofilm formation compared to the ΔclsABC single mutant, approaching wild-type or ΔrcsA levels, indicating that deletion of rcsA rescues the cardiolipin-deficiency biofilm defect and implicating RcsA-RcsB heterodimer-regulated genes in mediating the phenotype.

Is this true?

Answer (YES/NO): YES